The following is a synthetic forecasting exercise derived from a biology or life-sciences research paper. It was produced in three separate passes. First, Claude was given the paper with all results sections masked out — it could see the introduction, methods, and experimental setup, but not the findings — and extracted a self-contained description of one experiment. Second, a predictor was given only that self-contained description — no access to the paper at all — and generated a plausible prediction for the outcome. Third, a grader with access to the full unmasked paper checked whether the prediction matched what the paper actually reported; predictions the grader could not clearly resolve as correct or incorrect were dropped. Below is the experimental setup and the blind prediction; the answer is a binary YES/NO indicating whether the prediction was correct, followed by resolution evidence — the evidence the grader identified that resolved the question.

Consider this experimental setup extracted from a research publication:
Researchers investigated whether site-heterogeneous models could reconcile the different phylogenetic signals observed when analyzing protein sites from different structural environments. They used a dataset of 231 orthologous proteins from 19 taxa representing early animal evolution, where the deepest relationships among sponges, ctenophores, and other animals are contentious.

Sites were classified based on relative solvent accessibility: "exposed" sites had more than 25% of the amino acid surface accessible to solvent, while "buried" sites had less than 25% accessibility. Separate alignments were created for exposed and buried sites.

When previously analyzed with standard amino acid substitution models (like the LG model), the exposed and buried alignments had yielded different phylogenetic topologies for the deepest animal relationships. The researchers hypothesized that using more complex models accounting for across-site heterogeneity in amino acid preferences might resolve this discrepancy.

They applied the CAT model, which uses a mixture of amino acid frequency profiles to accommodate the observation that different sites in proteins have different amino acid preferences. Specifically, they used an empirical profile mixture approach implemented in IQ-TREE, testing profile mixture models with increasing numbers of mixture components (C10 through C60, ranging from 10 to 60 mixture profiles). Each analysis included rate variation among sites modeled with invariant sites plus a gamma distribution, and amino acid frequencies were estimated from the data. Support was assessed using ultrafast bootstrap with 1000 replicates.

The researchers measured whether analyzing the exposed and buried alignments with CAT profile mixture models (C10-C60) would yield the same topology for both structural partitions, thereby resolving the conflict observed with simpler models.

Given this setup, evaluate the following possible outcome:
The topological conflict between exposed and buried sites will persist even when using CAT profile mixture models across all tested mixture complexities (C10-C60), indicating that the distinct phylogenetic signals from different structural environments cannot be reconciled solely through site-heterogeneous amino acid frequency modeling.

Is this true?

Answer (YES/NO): NO